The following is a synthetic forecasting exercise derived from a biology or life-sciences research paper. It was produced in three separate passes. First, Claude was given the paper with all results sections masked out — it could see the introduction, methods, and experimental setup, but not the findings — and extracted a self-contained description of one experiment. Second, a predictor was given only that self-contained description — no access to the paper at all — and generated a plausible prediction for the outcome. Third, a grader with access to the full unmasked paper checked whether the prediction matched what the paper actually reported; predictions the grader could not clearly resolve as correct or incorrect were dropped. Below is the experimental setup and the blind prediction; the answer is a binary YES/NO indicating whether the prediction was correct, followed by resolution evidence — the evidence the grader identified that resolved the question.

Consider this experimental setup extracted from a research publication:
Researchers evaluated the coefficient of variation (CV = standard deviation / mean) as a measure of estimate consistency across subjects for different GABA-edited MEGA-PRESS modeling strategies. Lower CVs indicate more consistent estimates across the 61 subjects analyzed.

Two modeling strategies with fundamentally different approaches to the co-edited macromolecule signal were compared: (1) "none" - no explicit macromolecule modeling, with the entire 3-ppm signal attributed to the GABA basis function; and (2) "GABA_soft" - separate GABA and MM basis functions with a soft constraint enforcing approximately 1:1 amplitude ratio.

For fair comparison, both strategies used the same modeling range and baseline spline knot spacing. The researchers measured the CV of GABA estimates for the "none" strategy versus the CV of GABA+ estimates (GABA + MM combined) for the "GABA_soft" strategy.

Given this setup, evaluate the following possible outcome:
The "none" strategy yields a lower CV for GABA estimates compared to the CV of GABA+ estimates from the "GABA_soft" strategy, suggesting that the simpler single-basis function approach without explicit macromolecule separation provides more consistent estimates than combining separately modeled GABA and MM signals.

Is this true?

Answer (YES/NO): NO